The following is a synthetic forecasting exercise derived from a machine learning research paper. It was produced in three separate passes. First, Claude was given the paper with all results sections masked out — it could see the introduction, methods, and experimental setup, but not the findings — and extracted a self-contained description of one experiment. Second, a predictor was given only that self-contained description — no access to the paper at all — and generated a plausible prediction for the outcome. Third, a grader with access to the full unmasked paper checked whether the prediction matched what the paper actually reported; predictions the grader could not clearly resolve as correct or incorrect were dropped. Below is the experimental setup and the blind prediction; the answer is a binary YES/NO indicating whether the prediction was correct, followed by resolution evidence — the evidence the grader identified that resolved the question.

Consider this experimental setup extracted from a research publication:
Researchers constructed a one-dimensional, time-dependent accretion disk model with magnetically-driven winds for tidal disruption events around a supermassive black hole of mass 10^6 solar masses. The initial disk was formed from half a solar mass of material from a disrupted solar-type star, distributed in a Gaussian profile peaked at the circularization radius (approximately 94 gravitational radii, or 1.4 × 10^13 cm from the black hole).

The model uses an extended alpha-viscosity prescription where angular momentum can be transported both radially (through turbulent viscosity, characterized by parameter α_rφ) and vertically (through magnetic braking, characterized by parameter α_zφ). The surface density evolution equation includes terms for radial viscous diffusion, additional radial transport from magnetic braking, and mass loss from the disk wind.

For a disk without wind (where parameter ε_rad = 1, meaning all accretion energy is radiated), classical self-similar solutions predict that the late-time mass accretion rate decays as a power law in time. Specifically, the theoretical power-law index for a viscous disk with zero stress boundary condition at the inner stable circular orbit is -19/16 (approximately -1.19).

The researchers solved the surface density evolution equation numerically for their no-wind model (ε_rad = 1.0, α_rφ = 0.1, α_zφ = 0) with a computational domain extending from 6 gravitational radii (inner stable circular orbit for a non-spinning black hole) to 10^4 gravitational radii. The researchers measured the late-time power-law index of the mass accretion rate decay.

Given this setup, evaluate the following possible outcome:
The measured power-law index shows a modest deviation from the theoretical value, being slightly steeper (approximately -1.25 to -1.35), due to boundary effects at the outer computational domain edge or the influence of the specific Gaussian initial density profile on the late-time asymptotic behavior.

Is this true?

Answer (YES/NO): NO